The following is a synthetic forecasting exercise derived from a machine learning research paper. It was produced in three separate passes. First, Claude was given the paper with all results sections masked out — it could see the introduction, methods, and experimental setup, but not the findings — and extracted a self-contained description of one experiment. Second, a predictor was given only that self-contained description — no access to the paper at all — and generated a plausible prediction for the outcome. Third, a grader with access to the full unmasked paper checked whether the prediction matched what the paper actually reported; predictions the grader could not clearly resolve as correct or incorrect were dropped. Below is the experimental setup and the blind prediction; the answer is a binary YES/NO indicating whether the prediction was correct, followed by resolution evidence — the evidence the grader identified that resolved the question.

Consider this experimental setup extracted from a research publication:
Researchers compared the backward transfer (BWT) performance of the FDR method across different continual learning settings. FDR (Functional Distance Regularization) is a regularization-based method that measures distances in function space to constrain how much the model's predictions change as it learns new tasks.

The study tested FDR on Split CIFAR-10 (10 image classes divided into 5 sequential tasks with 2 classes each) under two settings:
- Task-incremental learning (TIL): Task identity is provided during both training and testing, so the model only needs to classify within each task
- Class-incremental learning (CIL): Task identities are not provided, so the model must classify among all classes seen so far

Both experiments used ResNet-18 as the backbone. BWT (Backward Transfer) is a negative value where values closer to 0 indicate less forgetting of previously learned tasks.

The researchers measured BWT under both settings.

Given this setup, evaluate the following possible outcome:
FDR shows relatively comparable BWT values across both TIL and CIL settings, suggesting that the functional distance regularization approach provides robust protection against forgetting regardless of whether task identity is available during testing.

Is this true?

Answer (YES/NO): NO